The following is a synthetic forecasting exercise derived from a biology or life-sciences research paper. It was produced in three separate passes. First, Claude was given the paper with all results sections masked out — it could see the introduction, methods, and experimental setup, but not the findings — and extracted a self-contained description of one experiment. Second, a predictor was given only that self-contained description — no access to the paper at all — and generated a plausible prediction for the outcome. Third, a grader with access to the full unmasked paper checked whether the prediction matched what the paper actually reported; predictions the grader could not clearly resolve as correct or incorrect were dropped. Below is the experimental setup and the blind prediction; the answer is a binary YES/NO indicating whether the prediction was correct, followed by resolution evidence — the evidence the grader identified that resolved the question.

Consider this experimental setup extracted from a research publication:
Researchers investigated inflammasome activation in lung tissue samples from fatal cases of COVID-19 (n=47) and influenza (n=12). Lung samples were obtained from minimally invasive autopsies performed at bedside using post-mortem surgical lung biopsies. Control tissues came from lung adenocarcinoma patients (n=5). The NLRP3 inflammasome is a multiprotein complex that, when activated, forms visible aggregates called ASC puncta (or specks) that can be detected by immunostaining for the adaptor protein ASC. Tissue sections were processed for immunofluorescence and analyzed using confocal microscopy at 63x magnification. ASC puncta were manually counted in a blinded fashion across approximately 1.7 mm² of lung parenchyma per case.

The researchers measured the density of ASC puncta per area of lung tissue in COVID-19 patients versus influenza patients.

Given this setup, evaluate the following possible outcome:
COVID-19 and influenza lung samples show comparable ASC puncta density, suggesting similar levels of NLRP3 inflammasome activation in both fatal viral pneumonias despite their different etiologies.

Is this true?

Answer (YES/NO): NO